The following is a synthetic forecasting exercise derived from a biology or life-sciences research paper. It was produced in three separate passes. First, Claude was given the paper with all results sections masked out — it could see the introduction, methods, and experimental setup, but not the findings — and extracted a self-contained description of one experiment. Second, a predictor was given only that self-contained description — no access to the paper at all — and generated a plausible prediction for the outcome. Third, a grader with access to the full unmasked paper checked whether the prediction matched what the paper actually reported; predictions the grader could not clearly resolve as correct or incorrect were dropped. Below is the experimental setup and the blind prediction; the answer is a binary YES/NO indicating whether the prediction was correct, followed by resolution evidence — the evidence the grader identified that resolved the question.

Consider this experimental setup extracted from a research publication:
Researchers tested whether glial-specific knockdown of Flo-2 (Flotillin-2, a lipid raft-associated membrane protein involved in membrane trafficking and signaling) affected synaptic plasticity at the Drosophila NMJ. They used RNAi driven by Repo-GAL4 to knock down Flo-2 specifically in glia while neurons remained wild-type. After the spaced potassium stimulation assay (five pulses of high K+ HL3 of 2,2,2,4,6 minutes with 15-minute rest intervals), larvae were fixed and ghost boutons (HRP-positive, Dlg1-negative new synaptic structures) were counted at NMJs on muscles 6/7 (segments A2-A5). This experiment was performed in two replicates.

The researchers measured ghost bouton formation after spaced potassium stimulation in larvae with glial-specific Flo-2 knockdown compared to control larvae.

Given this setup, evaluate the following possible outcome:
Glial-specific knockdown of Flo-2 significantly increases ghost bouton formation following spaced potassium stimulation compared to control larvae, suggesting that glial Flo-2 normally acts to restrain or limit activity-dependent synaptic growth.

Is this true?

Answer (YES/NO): NO